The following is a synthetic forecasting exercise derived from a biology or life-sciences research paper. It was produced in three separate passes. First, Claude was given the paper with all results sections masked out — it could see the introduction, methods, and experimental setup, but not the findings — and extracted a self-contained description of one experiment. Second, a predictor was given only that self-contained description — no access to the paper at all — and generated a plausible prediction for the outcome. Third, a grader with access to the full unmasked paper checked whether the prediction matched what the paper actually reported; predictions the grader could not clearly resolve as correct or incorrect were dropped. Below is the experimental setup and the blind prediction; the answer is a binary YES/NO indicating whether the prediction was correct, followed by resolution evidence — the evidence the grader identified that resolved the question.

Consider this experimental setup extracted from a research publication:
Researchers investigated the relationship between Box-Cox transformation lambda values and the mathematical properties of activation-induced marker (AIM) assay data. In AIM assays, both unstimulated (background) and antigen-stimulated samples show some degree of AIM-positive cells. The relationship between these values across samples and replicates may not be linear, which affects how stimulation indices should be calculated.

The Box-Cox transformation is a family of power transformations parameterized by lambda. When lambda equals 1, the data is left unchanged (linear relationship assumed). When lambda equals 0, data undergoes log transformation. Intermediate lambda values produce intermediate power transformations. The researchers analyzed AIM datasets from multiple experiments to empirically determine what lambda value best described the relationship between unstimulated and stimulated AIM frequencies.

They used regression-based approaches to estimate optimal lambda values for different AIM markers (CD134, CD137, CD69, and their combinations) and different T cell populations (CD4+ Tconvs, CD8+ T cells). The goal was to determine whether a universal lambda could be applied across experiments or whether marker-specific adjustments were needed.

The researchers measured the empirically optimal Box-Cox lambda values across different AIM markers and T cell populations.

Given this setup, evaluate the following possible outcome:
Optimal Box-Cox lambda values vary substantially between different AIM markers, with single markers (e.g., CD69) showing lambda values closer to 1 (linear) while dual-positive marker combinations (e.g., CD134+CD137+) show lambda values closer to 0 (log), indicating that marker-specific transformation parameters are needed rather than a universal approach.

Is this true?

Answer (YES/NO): NO